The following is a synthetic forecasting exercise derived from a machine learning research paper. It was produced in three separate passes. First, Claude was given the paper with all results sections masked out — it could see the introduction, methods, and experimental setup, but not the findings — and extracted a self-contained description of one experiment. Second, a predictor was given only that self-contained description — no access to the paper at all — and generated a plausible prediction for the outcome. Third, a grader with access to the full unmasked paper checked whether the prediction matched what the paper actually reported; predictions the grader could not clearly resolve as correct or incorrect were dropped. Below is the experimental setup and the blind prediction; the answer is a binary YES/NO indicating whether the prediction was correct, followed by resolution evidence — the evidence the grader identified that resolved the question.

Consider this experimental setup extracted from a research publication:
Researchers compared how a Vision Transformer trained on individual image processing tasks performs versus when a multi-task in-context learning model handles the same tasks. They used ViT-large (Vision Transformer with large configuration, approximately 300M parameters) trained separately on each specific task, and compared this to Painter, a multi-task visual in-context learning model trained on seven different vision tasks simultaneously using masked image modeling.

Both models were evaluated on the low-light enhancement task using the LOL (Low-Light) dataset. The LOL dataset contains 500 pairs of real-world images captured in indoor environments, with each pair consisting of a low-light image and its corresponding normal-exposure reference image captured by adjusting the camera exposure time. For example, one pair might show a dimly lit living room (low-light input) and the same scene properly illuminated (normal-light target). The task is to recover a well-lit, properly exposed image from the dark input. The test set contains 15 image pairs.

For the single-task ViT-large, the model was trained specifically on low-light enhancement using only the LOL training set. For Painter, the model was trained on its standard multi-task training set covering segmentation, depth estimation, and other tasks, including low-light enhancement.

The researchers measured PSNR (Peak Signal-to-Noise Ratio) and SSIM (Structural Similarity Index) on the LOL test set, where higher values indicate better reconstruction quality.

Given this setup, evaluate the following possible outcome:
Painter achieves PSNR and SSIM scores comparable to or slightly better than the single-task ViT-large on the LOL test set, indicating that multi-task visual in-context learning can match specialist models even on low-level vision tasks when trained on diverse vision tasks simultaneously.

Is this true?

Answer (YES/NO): NO